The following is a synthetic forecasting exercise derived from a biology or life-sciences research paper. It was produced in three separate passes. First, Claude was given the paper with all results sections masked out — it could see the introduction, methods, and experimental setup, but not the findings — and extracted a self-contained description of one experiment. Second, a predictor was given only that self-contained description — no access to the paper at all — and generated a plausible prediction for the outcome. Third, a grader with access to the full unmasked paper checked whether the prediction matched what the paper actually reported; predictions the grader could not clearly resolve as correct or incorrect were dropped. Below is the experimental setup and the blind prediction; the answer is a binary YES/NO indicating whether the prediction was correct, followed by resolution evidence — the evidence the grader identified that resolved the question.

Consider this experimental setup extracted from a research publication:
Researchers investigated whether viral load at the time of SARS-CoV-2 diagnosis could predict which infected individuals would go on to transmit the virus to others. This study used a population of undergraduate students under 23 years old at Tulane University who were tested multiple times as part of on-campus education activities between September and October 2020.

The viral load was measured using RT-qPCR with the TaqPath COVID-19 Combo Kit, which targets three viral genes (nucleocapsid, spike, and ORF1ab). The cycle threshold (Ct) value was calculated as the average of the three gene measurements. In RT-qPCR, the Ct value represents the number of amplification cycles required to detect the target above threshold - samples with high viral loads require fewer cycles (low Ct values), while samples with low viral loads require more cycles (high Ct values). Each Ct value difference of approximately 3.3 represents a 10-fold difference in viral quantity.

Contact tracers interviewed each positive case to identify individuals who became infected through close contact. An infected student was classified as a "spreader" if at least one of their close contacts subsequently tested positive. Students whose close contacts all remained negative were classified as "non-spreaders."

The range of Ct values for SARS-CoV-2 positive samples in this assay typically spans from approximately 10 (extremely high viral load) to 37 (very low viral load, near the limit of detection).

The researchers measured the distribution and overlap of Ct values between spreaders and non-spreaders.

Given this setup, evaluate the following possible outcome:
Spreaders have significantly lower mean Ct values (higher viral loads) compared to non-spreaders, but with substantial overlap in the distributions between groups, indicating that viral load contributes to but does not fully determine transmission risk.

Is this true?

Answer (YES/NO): NO